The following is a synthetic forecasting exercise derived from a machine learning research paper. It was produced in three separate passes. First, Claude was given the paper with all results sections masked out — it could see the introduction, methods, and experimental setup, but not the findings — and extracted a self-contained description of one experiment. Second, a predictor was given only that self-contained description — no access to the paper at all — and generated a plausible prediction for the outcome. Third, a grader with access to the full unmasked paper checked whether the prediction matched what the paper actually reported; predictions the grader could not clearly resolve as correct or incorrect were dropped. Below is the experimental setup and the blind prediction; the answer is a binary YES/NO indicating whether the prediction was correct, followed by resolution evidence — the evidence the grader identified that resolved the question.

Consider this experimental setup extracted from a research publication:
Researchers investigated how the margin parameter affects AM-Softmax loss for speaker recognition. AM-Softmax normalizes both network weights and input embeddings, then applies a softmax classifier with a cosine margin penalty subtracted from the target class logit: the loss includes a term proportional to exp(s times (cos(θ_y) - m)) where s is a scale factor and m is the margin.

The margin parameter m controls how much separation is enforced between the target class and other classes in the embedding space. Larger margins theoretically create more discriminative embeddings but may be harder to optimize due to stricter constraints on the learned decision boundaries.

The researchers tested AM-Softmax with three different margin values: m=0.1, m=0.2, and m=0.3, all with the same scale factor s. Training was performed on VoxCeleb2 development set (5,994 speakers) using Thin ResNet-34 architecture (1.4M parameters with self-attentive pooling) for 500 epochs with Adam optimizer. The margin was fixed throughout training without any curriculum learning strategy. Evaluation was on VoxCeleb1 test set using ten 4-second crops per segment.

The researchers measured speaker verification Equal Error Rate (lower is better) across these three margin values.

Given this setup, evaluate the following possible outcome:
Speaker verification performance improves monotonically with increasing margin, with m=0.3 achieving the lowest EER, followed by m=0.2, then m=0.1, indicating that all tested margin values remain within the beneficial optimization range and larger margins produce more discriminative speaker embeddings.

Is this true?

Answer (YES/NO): NO